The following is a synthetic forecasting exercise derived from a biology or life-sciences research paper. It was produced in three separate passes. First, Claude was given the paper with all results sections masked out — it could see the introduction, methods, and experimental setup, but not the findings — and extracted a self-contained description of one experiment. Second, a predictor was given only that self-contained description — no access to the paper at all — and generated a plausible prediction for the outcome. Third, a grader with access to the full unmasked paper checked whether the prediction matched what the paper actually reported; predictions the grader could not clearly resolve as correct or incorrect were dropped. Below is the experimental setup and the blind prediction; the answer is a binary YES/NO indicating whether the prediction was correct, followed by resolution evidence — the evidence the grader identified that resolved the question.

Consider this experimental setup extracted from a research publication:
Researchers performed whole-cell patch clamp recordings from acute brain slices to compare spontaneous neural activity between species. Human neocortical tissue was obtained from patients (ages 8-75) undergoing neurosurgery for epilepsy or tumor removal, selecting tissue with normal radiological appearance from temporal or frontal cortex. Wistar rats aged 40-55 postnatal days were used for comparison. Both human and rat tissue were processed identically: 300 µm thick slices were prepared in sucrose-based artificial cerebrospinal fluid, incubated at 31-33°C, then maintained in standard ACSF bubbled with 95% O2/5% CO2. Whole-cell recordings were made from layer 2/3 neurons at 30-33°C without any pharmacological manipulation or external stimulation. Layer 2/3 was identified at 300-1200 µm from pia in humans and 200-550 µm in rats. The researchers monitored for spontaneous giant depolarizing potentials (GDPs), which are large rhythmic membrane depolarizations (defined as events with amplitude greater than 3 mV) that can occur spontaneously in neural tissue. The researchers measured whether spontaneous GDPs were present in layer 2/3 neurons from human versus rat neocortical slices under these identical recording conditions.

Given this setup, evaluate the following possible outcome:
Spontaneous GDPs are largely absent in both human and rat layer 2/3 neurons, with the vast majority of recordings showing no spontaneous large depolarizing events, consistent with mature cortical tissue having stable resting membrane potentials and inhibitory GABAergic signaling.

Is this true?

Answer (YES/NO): NO